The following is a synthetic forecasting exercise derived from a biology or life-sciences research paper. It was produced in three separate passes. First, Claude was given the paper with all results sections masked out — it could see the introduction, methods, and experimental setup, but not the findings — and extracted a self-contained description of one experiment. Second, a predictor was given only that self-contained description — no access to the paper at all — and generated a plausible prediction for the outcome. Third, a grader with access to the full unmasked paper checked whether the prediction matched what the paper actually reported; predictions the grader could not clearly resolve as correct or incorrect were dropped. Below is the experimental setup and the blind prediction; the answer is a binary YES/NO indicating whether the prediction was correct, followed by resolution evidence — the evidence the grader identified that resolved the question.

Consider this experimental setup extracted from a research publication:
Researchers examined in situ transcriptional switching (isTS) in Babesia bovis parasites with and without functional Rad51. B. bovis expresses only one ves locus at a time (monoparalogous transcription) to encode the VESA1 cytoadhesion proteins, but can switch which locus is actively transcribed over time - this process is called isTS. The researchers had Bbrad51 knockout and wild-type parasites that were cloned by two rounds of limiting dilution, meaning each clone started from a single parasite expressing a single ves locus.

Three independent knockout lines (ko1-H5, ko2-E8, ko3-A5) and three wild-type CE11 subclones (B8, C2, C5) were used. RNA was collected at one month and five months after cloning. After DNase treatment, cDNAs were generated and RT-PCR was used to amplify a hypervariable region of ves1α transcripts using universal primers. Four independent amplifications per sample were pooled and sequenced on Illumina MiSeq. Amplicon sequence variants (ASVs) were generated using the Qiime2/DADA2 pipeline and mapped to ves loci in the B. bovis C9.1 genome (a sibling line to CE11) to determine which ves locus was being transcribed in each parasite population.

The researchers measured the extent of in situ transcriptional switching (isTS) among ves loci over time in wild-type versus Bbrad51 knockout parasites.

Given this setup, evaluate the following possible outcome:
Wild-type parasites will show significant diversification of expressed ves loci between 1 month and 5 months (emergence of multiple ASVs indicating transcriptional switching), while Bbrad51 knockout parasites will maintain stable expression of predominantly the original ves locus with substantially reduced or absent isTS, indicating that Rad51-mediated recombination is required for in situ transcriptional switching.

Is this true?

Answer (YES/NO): NO